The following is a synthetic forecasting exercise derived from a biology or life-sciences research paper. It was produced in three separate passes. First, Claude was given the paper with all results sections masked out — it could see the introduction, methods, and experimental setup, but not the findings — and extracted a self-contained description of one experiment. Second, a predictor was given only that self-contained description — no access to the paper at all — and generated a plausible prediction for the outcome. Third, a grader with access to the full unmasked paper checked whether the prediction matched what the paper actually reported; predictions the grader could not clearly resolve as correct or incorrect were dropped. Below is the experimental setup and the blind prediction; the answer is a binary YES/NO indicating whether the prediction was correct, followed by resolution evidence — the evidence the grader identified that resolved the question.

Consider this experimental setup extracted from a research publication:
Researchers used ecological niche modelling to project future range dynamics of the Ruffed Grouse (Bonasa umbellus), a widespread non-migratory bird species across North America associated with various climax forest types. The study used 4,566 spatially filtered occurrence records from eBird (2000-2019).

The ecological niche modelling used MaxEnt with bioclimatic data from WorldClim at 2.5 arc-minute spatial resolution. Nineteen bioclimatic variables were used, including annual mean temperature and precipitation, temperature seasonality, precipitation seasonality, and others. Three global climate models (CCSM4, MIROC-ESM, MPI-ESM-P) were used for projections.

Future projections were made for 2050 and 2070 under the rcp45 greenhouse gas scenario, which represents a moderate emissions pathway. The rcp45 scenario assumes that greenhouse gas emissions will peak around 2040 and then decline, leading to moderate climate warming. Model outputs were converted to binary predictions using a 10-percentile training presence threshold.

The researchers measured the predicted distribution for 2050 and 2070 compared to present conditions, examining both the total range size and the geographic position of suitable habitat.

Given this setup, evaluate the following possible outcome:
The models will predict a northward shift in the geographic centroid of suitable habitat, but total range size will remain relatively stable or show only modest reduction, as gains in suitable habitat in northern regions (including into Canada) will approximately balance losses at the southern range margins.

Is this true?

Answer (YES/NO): NO